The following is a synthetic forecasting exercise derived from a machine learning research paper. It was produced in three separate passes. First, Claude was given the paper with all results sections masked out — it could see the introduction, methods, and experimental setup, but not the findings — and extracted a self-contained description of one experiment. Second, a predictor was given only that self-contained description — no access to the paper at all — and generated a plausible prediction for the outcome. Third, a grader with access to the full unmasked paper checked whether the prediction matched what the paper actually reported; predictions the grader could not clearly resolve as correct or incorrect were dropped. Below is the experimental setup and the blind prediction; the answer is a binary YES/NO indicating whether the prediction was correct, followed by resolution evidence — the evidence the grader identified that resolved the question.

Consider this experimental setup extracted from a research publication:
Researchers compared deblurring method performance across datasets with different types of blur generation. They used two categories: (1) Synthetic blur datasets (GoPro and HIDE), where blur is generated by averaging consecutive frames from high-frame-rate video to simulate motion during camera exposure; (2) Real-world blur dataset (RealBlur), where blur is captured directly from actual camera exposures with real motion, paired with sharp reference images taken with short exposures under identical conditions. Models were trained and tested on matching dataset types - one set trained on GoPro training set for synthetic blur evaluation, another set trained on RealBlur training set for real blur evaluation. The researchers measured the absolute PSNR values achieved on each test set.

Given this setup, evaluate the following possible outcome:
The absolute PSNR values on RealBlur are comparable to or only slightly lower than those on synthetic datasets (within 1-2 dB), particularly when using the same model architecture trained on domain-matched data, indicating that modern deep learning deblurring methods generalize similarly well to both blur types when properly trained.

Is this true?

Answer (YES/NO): NO